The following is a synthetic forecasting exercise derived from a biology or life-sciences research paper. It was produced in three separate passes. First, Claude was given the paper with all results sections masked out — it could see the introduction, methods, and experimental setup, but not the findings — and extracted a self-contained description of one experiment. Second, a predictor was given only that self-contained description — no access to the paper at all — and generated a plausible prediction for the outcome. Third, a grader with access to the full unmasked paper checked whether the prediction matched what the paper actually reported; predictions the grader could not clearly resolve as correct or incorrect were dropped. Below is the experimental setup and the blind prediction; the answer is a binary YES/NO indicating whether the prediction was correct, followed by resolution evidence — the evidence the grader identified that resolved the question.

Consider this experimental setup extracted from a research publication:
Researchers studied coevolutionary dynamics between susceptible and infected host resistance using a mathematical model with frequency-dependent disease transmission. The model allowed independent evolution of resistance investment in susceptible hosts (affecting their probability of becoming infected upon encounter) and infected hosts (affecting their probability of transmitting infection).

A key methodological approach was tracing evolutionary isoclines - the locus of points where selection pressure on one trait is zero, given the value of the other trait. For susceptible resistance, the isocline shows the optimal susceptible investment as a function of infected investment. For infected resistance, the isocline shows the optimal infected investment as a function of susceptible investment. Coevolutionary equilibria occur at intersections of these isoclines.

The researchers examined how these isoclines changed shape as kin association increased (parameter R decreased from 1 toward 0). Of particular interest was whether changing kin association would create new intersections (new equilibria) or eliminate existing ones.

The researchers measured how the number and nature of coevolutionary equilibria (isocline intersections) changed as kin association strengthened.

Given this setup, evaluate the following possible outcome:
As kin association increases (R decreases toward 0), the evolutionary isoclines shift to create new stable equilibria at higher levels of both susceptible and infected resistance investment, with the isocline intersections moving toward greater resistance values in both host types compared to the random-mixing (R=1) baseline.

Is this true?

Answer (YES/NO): NO